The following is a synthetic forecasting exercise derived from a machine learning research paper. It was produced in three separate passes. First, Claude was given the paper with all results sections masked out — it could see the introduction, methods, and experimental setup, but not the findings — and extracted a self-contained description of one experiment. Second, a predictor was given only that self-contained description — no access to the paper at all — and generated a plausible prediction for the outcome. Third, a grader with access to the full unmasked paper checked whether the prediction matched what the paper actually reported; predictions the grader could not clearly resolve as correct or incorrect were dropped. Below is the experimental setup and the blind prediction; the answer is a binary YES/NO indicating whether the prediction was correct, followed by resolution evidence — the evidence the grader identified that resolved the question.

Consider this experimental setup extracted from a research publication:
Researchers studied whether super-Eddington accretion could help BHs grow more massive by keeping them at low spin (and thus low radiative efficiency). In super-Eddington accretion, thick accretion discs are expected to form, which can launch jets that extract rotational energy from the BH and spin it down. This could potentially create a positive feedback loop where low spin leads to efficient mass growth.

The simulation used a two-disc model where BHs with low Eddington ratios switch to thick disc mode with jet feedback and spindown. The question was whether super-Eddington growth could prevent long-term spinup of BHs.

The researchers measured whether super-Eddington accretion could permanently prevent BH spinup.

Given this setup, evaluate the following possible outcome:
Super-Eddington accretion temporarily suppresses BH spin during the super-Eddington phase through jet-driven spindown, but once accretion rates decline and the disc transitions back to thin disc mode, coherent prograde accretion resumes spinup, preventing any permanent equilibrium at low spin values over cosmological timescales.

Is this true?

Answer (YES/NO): YES